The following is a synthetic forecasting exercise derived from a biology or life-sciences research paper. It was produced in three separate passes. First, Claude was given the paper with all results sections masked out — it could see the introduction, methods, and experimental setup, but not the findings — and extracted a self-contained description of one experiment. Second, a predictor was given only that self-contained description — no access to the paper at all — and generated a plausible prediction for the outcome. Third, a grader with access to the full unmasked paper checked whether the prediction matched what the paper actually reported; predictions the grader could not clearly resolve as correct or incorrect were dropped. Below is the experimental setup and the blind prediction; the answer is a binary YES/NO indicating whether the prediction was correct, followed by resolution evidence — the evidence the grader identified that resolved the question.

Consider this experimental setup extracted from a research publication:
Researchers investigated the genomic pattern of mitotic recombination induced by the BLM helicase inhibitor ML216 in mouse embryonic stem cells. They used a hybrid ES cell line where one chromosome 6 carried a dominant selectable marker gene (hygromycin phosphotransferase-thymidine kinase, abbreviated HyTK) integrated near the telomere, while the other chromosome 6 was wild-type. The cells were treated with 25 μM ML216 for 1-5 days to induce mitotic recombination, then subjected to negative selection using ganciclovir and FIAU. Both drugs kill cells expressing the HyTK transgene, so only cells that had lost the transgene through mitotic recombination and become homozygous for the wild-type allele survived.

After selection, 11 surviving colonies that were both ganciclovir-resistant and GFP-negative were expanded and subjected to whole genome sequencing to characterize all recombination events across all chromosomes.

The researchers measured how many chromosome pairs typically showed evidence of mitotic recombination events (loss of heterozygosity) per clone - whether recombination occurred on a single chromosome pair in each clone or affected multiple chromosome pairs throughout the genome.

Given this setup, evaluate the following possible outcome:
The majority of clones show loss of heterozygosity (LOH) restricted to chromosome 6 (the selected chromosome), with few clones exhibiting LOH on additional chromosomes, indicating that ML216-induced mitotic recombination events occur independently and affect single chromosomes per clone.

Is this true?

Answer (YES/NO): YES